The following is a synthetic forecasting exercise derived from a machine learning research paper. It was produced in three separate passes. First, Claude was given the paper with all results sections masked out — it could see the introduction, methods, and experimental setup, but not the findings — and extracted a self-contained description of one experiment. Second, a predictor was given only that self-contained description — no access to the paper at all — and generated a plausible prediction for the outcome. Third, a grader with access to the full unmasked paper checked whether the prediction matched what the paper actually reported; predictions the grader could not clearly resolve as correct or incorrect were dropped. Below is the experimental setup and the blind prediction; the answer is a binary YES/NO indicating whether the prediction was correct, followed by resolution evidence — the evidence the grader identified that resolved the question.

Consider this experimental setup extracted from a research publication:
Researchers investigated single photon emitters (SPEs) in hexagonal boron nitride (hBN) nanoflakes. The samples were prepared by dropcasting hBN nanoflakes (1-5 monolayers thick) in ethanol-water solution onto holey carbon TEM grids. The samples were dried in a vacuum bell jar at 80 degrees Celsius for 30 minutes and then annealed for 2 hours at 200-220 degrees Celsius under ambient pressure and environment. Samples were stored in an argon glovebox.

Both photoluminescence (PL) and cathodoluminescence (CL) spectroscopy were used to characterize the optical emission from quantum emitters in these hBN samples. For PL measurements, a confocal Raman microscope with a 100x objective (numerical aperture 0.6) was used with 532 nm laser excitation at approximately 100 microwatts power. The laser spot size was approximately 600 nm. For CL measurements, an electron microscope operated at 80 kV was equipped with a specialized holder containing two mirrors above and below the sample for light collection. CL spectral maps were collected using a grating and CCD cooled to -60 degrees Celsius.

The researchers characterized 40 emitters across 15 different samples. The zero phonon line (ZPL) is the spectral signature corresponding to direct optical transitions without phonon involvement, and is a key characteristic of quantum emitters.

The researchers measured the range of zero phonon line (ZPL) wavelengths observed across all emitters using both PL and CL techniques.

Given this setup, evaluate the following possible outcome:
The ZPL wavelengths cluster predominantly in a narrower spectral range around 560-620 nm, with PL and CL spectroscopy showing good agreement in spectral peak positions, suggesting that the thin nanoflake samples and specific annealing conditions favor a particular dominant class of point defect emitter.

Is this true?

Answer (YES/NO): NO